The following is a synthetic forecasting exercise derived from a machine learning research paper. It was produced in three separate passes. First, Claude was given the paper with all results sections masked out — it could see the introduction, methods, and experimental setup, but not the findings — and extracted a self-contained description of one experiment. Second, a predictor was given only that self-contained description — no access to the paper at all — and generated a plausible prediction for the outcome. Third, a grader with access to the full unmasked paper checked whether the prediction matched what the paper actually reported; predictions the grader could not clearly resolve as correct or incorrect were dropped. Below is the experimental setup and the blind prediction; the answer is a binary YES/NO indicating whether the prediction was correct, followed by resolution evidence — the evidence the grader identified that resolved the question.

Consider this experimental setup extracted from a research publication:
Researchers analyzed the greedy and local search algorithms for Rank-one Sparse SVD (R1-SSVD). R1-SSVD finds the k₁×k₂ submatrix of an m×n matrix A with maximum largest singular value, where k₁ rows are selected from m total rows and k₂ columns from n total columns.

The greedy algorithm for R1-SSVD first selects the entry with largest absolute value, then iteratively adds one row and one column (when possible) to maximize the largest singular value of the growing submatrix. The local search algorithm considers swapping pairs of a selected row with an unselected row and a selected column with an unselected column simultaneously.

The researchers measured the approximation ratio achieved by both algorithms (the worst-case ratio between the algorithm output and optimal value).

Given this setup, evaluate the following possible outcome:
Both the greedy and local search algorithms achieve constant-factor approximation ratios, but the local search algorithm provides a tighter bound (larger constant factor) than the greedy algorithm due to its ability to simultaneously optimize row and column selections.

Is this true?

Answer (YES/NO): NO